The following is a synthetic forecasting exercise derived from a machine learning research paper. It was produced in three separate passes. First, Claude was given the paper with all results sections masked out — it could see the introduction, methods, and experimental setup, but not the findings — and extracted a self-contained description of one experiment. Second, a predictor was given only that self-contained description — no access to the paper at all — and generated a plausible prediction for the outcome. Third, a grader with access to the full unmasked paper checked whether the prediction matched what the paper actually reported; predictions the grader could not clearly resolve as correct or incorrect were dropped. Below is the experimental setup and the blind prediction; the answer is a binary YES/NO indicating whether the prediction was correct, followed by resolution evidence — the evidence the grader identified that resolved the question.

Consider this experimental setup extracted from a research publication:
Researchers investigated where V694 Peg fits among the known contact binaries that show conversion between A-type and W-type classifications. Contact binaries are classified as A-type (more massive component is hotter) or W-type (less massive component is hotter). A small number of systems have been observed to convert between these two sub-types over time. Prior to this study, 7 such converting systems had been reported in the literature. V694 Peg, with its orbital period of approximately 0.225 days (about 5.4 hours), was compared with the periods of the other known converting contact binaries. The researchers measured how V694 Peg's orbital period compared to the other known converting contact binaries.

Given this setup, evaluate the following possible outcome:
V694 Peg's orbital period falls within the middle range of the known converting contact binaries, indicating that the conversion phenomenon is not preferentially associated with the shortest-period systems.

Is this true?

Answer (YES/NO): NO